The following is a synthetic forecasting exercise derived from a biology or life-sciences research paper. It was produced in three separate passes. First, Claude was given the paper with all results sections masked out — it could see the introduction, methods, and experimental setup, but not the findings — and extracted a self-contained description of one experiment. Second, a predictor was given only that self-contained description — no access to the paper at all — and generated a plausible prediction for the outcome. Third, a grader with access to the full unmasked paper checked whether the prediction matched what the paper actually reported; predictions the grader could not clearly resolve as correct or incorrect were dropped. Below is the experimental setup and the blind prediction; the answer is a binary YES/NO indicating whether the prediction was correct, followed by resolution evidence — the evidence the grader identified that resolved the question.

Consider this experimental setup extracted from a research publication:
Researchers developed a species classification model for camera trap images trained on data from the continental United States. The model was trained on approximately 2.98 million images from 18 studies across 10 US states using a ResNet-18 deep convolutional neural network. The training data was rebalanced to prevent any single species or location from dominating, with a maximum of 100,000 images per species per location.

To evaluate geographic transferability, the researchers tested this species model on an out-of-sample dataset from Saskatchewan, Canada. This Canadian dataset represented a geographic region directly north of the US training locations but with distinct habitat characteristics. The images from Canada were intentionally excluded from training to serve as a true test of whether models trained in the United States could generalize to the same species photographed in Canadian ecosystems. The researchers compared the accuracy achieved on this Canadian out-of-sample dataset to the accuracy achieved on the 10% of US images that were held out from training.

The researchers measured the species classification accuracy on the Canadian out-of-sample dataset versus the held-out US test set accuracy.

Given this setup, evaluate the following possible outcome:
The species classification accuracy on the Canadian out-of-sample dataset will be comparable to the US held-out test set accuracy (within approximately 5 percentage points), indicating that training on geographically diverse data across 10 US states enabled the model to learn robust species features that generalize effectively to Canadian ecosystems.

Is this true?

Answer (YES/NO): NO